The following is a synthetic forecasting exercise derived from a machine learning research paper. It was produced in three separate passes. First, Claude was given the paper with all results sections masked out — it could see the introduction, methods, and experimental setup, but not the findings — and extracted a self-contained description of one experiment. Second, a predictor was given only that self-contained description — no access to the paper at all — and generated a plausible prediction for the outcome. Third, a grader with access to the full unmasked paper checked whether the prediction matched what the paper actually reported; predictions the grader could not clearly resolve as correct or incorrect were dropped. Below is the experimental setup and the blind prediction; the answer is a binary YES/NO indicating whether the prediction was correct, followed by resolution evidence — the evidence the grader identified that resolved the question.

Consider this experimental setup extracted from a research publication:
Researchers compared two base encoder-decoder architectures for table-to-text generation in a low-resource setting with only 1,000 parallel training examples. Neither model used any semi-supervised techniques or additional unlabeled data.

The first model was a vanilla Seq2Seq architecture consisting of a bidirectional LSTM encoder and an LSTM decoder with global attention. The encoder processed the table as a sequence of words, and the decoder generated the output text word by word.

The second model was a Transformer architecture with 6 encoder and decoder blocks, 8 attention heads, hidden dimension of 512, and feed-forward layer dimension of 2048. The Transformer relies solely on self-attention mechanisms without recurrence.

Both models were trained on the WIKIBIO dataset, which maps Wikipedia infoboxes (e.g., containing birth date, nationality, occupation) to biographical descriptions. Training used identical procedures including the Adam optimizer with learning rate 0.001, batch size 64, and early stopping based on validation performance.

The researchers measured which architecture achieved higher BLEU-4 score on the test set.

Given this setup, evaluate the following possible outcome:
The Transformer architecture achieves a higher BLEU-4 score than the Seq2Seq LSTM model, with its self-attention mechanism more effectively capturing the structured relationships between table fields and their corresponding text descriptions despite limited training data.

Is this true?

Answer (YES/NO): YES